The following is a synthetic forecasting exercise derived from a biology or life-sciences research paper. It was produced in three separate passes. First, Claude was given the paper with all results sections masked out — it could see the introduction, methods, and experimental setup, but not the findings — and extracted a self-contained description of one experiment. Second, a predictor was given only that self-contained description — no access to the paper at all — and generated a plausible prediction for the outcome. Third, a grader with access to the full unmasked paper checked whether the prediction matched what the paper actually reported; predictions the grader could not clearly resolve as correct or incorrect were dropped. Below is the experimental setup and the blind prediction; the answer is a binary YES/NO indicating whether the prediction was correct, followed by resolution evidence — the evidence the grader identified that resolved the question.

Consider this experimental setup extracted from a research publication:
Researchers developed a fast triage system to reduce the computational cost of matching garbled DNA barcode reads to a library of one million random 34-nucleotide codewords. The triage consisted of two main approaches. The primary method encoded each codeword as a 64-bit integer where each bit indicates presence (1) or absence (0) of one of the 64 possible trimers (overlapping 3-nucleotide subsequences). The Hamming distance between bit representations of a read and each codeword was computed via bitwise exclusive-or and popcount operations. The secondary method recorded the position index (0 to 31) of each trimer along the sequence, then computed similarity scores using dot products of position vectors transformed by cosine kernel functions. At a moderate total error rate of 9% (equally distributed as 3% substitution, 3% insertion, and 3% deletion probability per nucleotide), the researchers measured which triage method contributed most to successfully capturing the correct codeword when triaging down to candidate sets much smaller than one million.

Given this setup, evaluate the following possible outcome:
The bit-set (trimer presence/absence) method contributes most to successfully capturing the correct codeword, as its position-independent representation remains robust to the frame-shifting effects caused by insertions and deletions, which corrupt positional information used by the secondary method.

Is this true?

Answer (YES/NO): YES